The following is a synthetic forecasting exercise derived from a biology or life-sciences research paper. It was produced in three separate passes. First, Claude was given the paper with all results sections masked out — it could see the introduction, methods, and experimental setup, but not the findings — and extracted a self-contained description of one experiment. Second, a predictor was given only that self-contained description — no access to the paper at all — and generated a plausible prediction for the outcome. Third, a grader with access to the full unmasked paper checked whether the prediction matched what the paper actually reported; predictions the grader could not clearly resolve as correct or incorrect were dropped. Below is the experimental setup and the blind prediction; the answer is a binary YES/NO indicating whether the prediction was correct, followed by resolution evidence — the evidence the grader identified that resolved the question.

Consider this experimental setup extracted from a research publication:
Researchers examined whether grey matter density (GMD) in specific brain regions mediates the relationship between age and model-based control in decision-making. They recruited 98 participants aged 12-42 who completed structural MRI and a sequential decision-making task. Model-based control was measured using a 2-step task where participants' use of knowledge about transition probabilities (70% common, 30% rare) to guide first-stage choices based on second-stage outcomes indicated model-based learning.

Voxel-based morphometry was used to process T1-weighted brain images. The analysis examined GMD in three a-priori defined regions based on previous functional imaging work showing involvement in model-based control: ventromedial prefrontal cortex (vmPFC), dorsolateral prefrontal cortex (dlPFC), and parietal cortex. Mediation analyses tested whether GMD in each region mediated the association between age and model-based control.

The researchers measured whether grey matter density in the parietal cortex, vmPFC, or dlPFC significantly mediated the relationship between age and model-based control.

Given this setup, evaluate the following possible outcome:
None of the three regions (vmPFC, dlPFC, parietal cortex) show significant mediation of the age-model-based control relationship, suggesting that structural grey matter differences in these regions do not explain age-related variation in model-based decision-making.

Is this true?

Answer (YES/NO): NO